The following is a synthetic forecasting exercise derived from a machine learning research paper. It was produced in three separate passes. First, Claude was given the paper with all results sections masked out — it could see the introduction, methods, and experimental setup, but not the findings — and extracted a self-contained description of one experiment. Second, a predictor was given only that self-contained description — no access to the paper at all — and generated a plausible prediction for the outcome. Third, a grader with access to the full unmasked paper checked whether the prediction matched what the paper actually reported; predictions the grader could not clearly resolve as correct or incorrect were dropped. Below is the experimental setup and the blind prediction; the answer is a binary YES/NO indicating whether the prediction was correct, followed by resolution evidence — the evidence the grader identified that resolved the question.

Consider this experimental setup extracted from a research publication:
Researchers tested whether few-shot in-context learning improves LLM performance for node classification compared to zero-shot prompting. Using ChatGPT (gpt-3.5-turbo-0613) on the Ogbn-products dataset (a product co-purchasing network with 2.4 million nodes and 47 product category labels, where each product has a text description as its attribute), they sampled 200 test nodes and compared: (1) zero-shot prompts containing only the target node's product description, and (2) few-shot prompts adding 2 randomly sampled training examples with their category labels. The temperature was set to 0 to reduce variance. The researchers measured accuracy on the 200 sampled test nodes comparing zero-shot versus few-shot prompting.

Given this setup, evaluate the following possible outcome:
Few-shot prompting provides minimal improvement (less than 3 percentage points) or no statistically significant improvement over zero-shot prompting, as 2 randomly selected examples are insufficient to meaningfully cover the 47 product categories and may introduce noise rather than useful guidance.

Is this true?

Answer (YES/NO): NO